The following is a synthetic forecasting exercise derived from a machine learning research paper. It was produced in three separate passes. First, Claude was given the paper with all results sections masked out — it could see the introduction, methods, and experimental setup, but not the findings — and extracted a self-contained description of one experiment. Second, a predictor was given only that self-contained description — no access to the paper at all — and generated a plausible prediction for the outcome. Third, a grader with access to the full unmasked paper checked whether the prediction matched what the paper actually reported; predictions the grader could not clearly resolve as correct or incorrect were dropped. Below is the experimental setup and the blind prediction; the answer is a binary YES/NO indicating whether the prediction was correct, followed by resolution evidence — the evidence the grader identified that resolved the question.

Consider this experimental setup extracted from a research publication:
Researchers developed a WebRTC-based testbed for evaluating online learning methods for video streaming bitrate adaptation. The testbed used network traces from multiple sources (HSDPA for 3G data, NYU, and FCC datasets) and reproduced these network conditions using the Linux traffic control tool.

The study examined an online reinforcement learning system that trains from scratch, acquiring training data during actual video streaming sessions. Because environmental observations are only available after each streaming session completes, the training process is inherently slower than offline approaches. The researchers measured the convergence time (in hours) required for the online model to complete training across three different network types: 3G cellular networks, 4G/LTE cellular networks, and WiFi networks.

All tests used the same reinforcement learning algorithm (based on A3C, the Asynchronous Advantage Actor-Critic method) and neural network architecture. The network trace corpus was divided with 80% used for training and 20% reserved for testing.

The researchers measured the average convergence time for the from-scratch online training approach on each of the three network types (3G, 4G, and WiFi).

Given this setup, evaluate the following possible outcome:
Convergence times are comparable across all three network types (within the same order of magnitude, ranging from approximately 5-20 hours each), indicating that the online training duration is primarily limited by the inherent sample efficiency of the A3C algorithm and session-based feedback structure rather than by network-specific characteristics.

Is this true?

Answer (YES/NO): NO